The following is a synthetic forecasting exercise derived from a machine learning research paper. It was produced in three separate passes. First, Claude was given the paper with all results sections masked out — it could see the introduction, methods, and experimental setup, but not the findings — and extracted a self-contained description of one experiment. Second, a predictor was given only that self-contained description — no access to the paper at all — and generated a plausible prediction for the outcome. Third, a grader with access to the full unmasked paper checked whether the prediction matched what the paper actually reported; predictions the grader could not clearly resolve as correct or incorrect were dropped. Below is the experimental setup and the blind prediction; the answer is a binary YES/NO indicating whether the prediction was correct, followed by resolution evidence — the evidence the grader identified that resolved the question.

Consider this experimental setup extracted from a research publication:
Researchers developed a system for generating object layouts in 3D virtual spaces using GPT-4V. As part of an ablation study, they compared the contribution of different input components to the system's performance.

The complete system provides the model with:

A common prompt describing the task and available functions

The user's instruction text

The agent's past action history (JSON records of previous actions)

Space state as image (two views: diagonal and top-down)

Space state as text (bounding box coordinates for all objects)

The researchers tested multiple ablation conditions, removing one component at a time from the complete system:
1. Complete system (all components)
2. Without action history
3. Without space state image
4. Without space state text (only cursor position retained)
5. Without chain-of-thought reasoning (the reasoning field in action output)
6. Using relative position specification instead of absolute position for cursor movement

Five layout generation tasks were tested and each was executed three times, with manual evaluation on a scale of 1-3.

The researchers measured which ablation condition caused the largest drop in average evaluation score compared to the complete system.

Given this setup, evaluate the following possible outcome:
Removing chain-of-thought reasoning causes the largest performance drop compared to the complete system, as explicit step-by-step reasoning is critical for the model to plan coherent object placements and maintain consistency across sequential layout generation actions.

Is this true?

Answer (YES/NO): NO